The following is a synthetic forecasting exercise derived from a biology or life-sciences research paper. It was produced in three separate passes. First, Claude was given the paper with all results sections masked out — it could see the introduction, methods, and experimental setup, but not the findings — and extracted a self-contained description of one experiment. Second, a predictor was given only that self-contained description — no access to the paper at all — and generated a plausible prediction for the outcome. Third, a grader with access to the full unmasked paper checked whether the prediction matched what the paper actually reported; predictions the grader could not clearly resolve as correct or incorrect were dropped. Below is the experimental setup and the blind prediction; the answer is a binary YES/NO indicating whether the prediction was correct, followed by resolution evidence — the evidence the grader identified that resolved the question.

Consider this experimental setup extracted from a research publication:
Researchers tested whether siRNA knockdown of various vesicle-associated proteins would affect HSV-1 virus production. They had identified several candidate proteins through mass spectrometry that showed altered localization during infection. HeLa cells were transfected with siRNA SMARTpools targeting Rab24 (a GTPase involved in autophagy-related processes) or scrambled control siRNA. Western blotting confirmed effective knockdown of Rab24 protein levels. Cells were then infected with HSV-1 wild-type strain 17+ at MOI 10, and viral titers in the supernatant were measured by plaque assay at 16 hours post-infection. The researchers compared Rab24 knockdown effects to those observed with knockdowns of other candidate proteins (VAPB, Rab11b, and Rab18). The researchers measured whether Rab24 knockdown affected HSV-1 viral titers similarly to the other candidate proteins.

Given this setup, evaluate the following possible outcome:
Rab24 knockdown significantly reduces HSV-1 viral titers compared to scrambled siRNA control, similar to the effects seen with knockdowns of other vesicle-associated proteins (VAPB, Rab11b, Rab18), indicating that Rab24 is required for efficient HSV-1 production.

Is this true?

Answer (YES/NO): NO